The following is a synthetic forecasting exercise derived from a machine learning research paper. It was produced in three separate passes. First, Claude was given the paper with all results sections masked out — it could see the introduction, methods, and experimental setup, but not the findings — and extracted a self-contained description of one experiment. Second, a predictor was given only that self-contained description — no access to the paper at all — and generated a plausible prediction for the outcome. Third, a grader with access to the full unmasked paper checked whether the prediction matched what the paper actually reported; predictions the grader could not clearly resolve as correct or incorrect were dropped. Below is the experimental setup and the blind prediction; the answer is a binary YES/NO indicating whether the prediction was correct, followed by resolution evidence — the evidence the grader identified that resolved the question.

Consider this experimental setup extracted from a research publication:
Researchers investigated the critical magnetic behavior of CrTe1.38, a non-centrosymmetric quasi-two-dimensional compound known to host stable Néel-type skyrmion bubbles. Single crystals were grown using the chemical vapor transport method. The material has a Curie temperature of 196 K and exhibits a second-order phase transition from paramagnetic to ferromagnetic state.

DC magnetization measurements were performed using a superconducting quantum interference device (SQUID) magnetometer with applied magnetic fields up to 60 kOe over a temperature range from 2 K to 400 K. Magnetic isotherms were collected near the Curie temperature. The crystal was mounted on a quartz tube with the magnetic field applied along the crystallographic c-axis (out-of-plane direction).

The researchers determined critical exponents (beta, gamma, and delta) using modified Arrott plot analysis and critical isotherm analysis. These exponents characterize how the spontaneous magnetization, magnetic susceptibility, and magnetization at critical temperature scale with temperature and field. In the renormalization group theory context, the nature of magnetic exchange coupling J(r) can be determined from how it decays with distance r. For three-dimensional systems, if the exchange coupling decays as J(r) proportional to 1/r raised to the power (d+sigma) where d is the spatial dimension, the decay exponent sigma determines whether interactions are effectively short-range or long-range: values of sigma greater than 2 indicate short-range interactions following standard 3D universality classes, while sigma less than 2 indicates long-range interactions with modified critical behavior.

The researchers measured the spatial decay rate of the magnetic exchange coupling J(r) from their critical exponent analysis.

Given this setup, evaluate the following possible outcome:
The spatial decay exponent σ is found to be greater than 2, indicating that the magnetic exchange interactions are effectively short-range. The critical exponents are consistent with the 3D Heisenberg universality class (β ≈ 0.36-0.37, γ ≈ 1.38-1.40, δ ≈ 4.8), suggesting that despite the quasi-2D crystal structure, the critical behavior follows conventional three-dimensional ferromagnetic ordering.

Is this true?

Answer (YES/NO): NO